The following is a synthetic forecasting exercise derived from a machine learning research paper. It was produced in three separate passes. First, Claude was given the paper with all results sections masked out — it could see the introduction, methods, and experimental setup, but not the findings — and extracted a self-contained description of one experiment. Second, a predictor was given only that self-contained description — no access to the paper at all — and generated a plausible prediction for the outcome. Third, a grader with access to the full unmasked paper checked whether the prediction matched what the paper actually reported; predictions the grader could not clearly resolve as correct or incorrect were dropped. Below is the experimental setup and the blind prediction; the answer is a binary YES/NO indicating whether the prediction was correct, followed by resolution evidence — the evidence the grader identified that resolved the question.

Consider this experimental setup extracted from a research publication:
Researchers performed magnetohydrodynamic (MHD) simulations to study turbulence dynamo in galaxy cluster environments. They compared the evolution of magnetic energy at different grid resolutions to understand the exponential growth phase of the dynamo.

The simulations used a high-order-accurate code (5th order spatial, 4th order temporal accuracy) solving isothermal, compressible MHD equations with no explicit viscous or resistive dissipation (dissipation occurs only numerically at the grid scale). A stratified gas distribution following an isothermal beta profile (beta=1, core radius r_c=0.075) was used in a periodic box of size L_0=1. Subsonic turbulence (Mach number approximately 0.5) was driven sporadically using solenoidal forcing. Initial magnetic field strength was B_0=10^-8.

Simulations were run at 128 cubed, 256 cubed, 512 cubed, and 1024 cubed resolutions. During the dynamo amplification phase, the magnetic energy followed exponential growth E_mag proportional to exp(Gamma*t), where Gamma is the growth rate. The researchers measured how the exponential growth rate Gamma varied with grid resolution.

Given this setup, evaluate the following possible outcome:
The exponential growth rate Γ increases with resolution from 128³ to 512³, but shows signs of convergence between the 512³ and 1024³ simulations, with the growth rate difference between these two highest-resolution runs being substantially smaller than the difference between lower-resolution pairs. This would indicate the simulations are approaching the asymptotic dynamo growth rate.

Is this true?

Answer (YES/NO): NO